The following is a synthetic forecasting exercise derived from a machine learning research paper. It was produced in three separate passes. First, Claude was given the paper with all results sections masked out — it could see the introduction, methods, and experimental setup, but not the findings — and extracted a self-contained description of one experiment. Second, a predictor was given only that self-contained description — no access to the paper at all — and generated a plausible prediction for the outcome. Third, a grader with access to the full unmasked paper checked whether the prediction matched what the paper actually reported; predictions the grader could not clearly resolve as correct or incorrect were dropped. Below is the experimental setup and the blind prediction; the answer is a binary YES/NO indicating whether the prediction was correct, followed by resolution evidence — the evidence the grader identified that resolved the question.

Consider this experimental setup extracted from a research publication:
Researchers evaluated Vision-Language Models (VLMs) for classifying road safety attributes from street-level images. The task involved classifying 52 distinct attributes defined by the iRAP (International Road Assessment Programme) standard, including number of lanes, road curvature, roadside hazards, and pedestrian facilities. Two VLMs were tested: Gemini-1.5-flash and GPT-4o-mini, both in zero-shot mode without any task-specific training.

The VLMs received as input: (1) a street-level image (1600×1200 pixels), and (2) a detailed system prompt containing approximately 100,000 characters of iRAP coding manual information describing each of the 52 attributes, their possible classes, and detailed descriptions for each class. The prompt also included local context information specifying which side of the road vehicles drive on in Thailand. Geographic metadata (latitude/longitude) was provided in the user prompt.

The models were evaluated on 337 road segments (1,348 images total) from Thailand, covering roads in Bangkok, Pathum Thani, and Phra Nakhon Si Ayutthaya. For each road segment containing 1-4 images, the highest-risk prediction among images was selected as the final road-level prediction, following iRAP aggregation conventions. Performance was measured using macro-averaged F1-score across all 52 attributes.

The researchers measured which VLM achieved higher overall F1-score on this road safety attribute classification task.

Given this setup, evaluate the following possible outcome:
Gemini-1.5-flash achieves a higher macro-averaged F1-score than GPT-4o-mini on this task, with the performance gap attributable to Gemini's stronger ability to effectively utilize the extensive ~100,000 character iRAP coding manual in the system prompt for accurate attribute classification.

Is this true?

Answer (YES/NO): NO